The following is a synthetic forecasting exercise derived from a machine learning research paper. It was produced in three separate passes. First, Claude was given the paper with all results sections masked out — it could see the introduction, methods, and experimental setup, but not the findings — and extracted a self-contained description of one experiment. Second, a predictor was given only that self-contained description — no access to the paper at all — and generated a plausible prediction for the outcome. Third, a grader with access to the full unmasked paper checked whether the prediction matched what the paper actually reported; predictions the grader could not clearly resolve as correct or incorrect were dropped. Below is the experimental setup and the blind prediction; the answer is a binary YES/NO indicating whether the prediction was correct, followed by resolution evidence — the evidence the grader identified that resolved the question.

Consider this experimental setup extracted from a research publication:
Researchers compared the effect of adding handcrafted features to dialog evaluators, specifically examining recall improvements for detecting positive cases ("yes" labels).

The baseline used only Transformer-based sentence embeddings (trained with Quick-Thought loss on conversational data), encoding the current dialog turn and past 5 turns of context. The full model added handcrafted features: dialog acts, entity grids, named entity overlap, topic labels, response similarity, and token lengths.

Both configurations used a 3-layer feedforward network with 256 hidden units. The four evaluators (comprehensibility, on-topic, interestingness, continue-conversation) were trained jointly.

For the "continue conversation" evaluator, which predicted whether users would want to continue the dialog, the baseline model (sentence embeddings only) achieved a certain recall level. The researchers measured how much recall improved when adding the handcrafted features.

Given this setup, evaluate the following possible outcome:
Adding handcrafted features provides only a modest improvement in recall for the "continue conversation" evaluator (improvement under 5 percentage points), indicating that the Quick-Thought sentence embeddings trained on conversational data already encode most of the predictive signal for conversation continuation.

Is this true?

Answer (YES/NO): NO